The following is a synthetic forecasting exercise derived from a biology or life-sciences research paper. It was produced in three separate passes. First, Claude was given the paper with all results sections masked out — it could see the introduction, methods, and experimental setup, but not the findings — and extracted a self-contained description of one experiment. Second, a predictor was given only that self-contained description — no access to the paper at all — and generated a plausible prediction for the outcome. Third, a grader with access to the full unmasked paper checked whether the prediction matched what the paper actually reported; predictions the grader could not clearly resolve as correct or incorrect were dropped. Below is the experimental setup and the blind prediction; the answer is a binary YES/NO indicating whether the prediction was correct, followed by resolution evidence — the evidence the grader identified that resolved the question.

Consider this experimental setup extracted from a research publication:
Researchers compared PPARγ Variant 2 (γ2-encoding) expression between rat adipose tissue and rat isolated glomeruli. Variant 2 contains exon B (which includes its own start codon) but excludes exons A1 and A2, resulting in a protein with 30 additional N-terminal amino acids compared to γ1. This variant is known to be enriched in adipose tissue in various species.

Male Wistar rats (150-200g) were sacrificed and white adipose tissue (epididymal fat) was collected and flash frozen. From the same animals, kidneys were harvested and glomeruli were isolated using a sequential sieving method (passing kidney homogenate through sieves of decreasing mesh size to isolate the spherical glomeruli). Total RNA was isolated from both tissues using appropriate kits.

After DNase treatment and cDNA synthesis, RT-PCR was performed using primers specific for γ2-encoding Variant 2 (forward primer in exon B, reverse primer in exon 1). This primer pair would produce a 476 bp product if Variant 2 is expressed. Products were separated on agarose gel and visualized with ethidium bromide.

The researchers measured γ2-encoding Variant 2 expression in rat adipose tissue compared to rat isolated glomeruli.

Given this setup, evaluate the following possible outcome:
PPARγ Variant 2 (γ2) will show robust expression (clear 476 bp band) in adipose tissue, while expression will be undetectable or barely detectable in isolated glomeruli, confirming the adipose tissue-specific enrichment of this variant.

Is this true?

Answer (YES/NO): YES